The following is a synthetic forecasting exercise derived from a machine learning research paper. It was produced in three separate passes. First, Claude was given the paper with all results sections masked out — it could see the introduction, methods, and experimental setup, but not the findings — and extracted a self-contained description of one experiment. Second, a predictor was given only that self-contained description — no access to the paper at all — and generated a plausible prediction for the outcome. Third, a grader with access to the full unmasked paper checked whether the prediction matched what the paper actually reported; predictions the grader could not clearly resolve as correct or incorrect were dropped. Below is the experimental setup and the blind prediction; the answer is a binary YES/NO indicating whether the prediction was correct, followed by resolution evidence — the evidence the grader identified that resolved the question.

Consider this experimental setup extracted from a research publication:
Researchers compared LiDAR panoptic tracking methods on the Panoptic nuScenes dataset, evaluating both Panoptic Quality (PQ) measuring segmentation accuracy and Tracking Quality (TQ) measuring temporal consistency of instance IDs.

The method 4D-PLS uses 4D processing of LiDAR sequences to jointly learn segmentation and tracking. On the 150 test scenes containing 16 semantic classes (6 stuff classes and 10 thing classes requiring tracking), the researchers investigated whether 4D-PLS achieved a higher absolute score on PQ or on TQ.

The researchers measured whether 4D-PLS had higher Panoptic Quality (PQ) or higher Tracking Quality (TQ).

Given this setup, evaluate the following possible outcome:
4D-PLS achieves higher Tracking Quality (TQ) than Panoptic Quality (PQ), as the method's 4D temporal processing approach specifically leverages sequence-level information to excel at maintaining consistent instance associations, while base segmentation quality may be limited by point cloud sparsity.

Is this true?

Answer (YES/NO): YES